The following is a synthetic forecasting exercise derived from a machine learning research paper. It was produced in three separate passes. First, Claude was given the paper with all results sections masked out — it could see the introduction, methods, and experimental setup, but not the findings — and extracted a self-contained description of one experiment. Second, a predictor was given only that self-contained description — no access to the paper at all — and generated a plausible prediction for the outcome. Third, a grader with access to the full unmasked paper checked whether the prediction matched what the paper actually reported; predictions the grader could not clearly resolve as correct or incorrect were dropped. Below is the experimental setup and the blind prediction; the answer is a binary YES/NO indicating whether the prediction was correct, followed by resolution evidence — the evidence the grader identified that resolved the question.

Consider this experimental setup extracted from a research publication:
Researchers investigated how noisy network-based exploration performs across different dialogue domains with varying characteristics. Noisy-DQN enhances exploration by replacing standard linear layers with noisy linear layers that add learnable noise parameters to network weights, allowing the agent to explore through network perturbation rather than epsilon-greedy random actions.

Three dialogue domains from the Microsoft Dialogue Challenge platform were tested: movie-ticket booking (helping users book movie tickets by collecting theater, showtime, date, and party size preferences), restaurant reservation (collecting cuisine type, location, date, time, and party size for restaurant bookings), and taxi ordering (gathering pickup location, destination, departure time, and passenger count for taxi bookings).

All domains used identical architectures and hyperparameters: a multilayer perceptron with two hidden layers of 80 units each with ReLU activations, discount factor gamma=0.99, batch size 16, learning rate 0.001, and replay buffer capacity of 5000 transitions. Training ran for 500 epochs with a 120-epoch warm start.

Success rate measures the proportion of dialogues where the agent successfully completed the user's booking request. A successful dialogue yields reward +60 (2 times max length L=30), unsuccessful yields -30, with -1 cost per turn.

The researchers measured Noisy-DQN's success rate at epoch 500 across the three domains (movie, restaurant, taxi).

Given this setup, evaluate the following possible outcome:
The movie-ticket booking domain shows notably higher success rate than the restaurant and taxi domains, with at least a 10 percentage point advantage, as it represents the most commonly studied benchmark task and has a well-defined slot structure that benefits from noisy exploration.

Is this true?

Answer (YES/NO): YES